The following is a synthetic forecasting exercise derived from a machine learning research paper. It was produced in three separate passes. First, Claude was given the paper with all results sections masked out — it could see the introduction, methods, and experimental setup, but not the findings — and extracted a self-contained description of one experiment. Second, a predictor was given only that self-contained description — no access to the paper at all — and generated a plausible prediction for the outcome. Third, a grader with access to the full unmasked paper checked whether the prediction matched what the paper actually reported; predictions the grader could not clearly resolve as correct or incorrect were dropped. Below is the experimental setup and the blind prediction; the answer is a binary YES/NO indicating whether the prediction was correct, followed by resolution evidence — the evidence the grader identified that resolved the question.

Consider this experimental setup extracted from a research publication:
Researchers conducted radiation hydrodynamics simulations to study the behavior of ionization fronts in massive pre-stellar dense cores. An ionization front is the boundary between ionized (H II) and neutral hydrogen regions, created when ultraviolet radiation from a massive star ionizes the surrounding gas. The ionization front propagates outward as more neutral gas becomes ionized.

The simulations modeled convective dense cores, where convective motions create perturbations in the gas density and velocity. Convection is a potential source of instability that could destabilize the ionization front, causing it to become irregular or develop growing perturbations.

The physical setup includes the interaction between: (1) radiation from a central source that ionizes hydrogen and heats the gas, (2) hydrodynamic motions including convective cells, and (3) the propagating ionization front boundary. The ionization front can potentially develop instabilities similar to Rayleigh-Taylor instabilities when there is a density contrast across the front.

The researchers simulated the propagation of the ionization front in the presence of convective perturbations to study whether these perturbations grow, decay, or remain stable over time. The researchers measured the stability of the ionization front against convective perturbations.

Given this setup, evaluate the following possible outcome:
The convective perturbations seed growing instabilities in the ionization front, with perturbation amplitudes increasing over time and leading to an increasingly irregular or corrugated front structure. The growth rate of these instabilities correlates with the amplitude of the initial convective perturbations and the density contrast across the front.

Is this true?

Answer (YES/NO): NO